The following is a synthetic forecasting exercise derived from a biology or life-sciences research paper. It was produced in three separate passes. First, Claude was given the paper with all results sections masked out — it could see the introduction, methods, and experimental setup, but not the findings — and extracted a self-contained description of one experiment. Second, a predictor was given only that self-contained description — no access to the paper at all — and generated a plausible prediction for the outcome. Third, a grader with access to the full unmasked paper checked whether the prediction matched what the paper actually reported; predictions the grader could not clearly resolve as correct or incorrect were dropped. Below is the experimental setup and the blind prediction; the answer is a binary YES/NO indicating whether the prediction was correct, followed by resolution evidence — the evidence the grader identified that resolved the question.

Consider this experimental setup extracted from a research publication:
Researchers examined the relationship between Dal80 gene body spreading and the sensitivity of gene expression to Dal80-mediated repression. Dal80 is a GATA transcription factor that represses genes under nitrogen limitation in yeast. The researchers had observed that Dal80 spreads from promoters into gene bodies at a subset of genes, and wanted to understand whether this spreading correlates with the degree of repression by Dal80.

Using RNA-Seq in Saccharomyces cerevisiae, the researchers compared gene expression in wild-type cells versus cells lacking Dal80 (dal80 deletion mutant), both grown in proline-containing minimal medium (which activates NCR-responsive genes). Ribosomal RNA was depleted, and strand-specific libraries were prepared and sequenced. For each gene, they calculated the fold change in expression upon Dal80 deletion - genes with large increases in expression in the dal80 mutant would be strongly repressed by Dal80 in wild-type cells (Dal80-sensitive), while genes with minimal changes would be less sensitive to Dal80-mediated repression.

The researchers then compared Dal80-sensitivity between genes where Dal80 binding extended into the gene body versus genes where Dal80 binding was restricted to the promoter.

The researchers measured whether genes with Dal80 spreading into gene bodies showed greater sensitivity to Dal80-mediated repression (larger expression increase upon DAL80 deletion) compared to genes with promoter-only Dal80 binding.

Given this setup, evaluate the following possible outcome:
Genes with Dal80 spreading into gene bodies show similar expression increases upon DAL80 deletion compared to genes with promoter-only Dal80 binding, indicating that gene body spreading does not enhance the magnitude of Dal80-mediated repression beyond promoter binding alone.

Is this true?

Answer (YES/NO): NO